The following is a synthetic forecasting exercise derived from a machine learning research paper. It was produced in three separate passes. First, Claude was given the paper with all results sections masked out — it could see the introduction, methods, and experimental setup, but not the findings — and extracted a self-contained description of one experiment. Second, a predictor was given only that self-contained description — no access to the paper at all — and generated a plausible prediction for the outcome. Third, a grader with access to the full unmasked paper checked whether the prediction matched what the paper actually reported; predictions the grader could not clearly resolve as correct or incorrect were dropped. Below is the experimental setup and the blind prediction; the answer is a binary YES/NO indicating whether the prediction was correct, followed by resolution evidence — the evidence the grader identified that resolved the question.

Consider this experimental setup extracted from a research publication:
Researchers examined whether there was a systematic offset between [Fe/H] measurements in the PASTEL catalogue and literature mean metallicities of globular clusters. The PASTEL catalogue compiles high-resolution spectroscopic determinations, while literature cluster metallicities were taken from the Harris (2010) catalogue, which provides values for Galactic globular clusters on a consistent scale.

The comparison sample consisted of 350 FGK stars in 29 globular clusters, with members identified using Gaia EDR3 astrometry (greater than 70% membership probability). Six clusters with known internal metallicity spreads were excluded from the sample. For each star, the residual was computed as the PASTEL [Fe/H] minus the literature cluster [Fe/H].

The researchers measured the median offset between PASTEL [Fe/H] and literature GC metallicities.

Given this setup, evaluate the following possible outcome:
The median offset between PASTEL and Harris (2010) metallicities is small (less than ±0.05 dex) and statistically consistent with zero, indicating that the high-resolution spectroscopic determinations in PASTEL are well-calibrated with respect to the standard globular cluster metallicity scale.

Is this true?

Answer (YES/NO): YES